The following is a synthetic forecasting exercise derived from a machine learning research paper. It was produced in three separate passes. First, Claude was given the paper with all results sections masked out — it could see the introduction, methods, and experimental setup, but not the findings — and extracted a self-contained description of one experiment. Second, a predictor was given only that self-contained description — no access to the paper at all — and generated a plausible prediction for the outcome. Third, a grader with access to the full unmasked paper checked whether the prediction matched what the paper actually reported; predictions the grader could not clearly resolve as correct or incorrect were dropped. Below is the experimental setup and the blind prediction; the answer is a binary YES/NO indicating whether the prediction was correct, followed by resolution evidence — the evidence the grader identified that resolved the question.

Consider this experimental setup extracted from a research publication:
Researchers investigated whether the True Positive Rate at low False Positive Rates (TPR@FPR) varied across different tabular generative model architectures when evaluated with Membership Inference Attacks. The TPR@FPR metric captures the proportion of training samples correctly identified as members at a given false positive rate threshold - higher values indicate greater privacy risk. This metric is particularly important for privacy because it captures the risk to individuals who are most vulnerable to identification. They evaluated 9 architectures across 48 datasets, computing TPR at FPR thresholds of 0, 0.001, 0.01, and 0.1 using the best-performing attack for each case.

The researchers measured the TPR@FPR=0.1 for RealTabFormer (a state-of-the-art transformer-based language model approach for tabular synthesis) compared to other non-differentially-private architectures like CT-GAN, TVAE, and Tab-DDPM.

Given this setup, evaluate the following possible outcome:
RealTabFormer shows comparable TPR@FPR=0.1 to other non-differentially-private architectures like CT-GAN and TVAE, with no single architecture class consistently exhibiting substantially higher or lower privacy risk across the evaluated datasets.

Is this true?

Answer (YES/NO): NO